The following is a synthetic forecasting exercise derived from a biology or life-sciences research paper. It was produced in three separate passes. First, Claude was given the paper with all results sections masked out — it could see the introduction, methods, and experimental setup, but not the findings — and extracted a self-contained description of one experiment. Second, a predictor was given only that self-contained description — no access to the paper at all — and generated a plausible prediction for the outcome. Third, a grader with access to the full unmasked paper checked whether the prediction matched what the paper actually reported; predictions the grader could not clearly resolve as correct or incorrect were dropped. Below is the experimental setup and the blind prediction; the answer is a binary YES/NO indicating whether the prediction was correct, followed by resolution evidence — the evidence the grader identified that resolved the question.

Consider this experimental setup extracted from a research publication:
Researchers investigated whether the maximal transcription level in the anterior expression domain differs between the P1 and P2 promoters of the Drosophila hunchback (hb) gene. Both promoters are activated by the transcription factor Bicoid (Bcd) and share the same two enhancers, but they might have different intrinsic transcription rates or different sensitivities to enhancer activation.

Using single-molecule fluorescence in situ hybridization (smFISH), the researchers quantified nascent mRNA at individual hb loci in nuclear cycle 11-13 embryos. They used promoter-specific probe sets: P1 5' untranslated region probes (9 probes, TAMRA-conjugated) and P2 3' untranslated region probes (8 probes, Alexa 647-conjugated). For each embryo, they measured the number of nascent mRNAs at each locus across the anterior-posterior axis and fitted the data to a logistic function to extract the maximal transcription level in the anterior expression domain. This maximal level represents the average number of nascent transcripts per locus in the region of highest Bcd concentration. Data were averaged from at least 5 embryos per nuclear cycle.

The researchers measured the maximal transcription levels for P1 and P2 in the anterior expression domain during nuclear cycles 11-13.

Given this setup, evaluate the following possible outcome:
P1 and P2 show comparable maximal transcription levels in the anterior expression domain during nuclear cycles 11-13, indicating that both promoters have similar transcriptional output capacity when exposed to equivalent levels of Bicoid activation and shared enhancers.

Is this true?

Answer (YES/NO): NO